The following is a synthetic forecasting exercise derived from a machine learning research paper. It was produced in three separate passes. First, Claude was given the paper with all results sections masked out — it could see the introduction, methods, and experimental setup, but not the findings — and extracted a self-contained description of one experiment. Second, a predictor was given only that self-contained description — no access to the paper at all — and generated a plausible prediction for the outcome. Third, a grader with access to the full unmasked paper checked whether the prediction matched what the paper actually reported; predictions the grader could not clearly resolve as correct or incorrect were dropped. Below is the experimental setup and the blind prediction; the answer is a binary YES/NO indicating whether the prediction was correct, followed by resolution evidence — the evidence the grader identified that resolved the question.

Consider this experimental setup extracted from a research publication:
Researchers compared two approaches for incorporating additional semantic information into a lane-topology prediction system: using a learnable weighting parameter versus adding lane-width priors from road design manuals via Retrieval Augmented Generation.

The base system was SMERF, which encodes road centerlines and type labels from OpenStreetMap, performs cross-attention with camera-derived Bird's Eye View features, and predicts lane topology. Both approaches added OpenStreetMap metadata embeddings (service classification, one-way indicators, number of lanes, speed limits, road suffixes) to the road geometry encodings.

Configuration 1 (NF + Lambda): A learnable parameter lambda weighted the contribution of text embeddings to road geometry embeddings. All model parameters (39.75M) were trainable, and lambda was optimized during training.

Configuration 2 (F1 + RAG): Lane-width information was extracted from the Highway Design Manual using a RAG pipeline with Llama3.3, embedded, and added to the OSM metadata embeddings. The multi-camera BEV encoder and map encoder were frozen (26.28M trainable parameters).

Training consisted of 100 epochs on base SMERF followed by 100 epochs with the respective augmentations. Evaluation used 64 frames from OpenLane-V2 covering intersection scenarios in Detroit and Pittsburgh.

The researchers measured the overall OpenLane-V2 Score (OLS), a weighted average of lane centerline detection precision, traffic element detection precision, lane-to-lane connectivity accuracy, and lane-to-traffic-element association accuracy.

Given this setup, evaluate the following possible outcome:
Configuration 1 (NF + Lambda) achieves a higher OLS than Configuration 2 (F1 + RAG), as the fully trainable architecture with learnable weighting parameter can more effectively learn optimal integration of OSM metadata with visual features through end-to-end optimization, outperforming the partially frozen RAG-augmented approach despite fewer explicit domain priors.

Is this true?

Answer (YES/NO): YES